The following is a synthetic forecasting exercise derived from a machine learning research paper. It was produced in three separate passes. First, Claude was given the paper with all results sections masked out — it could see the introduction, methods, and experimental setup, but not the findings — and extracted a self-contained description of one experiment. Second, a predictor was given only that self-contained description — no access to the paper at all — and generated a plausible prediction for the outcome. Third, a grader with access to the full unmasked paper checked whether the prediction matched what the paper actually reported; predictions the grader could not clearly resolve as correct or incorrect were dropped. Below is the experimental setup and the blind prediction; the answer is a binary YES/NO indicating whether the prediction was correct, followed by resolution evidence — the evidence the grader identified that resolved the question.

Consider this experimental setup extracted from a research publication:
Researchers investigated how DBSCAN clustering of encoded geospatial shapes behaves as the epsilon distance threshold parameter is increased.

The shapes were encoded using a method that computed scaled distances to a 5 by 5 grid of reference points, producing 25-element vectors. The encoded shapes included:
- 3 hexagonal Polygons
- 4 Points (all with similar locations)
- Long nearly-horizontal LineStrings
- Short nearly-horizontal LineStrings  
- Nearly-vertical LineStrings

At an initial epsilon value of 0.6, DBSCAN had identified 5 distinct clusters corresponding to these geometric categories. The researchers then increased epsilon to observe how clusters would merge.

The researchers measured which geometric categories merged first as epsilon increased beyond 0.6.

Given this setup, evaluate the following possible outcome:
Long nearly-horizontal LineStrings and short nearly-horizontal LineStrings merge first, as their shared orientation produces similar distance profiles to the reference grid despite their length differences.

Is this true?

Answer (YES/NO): YES